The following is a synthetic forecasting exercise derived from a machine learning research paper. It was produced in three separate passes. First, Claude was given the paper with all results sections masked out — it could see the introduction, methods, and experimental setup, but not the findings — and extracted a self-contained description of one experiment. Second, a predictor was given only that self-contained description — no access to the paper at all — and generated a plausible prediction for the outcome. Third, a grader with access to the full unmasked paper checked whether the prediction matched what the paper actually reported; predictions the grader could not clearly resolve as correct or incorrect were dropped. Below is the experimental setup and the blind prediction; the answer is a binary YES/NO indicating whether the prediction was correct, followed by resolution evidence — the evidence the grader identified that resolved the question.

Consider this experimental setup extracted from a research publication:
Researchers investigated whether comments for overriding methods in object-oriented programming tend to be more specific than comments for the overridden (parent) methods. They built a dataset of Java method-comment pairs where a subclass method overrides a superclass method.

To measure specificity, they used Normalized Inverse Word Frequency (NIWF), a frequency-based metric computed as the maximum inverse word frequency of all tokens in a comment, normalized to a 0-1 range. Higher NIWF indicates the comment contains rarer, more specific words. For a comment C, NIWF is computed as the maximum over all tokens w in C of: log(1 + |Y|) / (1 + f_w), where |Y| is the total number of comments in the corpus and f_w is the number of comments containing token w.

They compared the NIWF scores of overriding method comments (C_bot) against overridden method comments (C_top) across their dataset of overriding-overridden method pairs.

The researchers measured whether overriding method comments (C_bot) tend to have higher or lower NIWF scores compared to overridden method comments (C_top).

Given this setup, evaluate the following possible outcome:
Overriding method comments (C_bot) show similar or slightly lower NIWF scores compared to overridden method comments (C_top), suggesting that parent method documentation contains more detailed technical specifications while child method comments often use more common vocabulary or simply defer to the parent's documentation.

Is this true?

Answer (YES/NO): NO